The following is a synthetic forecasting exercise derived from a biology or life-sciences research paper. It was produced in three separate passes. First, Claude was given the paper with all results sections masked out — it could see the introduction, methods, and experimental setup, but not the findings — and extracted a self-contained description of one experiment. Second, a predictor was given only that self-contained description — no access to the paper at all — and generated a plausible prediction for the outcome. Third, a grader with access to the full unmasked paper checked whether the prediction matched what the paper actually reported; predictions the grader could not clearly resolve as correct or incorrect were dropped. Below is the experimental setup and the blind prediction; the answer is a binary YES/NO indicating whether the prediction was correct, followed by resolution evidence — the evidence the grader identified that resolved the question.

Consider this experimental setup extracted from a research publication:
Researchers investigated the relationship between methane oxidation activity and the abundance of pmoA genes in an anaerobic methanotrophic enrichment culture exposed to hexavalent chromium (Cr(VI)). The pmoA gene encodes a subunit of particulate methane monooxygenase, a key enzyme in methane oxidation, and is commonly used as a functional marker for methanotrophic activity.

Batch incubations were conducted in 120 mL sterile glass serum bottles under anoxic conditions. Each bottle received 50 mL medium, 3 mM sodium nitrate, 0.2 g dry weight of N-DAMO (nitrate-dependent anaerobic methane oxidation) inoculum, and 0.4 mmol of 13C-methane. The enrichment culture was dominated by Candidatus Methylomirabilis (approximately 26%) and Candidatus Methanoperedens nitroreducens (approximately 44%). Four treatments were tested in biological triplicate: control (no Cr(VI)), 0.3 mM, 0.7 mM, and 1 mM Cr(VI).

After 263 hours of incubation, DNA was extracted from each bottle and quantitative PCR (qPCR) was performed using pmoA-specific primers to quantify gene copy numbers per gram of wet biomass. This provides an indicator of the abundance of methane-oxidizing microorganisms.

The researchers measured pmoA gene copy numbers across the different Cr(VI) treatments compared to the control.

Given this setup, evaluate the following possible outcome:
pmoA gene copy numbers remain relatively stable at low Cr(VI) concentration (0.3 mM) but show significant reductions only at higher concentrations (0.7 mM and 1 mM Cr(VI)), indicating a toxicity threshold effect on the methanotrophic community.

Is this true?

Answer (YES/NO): NO